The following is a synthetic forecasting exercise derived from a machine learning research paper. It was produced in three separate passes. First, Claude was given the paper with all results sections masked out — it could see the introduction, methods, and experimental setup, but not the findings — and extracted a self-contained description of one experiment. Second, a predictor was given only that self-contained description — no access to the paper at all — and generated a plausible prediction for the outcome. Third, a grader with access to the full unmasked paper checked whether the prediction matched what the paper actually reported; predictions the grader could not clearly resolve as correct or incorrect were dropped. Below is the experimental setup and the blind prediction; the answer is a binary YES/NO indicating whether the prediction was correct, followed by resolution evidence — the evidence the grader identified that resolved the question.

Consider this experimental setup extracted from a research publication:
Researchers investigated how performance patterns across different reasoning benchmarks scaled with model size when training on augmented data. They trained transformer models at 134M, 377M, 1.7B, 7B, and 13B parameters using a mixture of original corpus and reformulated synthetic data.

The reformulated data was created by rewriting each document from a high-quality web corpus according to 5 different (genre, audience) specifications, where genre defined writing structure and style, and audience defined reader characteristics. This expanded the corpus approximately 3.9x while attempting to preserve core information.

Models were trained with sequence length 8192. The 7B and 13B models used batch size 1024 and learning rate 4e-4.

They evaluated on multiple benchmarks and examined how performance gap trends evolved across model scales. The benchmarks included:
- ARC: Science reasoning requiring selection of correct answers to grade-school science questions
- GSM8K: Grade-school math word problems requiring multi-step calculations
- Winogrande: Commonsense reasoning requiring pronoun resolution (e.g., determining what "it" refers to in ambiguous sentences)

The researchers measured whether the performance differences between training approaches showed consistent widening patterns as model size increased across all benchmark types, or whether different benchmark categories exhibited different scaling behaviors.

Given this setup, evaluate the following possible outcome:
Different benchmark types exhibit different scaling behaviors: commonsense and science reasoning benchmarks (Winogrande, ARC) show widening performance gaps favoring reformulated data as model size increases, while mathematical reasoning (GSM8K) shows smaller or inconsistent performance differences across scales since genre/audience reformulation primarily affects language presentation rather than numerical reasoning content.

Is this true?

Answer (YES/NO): NO